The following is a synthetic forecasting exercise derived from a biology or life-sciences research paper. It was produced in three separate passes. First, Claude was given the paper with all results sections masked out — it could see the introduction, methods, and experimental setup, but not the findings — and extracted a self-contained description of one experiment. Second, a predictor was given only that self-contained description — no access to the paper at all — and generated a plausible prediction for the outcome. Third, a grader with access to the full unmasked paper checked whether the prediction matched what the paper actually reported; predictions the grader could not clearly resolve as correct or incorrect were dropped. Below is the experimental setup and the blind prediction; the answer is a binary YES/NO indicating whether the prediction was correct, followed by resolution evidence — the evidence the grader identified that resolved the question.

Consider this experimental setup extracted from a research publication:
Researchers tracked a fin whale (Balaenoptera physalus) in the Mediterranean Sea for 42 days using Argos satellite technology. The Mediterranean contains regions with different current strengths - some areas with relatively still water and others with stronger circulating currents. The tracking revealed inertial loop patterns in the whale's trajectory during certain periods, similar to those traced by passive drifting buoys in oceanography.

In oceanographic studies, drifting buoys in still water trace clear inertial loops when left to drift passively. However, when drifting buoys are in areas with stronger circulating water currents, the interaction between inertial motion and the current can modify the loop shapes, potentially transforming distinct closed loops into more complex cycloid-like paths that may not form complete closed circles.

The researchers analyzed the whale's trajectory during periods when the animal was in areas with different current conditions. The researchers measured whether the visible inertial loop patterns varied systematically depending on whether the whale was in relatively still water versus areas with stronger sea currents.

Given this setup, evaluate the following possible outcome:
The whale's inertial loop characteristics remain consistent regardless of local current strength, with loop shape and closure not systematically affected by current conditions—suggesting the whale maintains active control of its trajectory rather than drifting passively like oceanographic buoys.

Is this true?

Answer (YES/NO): NO